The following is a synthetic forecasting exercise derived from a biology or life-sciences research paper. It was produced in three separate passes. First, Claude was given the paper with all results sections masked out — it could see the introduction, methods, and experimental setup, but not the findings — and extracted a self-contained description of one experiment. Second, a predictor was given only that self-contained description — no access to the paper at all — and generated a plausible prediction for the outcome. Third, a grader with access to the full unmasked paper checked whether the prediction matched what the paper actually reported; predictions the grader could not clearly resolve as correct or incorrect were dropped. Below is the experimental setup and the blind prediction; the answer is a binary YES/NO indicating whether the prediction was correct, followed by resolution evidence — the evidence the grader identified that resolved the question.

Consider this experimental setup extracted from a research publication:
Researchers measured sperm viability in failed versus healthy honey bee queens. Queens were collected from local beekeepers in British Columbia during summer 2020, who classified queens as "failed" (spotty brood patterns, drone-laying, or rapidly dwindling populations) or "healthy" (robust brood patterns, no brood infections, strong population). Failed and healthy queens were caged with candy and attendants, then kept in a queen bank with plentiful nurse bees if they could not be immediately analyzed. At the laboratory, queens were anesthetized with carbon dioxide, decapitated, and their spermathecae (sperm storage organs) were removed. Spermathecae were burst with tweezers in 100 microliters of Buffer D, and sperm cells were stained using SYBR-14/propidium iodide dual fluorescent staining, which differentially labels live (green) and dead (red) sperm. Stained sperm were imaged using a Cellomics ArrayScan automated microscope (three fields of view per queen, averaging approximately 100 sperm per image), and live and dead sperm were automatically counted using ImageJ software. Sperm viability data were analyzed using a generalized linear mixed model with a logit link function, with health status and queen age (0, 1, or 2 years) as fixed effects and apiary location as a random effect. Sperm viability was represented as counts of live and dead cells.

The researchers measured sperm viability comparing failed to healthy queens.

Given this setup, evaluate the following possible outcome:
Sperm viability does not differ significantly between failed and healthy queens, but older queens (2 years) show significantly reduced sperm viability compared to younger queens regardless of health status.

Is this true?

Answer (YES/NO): NO